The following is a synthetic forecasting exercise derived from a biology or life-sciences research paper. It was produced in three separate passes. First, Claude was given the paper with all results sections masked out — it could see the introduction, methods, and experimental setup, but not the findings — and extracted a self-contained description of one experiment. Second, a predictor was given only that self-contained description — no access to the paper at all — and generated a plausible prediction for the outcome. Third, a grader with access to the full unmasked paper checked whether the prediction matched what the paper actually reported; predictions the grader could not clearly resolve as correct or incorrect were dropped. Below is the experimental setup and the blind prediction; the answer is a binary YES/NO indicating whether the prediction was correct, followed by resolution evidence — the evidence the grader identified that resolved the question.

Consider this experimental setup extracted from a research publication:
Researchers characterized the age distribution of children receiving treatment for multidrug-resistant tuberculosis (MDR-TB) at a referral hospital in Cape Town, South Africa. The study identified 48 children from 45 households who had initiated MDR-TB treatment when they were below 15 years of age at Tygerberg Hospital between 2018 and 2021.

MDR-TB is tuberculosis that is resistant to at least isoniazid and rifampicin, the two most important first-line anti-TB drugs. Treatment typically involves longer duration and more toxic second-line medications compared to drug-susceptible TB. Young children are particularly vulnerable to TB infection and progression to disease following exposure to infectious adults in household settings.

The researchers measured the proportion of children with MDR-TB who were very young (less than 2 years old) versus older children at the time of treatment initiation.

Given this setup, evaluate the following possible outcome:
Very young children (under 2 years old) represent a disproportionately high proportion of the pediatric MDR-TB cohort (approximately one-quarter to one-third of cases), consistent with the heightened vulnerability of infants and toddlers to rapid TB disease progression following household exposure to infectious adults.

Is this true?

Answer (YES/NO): NO